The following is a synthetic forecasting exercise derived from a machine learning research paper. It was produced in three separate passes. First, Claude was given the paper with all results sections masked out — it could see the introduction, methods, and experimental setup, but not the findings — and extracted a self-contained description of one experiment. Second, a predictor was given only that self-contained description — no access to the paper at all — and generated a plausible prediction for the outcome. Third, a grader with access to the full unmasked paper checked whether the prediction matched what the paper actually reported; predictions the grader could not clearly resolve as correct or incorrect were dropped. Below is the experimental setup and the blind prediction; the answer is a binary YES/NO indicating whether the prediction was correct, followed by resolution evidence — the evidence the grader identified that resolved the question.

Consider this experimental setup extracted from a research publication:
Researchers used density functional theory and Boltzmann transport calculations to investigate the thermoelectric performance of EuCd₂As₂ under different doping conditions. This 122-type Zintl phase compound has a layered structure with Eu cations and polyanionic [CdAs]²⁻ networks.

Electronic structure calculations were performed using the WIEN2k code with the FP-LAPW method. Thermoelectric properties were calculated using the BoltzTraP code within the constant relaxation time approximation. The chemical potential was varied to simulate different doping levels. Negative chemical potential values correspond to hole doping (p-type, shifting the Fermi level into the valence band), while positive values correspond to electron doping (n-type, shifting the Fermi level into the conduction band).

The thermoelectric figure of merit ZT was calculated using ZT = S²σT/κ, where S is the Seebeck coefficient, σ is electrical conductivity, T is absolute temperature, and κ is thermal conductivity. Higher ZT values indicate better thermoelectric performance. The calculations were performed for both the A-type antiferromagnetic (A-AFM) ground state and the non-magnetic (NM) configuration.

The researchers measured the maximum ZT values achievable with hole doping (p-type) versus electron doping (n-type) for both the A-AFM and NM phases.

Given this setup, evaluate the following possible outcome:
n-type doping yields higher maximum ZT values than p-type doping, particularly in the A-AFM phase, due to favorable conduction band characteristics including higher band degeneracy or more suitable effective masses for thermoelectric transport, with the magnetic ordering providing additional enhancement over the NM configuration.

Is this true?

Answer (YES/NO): NO